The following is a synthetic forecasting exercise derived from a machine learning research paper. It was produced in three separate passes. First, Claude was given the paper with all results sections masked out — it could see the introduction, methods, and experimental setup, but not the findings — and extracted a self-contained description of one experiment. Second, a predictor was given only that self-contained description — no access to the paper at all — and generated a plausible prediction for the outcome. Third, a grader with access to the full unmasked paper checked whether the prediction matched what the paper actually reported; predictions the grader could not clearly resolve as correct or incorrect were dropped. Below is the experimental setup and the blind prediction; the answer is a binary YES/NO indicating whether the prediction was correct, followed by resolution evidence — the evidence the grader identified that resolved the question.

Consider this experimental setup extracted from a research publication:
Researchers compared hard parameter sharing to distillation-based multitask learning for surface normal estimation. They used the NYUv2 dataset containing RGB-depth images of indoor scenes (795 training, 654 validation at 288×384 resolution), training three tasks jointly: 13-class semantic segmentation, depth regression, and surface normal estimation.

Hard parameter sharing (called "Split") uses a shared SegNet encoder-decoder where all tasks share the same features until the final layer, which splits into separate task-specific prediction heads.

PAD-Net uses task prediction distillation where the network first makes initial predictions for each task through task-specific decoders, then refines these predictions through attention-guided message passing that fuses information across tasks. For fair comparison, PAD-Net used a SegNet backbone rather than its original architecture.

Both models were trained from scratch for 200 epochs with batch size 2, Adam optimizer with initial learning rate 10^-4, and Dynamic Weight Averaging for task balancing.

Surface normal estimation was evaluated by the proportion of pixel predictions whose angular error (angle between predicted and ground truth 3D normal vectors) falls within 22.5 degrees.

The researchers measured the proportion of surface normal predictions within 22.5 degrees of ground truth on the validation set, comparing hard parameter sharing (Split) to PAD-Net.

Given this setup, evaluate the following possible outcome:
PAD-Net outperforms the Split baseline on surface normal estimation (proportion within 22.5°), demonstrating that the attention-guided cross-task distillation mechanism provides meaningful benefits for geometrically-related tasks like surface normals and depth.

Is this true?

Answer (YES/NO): YES